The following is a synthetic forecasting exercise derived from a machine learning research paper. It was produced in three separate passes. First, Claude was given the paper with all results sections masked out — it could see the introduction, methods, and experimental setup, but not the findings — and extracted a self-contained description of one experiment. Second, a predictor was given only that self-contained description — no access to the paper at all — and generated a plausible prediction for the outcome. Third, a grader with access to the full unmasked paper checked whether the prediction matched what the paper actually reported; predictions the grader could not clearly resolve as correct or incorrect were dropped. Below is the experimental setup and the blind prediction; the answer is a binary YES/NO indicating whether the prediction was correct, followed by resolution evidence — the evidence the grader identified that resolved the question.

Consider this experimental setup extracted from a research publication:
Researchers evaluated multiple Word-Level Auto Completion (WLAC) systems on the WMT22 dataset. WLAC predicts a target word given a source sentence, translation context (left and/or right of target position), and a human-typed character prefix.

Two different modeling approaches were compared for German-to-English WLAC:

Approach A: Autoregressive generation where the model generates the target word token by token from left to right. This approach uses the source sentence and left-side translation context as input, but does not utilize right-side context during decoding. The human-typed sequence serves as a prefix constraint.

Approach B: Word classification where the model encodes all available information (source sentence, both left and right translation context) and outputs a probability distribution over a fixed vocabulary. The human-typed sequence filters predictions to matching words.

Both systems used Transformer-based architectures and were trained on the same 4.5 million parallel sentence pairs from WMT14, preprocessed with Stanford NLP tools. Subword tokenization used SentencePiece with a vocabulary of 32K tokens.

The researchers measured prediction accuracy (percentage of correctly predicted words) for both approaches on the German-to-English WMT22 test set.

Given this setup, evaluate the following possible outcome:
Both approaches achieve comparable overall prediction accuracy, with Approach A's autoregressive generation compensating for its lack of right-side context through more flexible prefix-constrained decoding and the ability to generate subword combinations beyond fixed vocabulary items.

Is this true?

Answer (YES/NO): NO